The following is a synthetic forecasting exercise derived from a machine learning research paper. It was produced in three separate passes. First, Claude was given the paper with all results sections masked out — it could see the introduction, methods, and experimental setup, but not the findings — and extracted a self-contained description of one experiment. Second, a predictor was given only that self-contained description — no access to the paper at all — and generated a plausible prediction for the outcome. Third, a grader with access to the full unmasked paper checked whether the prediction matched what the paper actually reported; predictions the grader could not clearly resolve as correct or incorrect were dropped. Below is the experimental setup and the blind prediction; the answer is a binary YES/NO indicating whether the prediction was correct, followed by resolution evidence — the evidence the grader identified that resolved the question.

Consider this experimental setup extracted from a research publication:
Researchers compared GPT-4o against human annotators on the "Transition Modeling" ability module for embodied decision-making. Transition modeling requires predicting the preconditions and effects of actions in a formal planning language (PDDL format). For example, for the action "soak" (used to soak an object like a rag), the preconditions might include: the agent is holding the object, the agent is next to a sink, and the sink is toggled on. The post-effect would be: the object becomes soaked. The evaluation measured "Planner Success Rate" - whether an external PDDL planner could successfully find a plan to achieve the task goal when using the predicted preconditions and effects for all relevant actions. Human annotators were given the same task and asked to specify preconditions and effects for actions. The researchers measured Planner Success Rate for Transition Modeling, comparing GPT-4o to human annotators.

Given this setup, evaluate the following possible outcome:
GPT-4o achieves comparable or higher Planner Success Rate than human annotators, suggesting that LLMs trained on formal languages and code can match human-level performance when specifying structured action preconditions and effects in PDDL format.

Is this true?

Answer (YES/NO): YES